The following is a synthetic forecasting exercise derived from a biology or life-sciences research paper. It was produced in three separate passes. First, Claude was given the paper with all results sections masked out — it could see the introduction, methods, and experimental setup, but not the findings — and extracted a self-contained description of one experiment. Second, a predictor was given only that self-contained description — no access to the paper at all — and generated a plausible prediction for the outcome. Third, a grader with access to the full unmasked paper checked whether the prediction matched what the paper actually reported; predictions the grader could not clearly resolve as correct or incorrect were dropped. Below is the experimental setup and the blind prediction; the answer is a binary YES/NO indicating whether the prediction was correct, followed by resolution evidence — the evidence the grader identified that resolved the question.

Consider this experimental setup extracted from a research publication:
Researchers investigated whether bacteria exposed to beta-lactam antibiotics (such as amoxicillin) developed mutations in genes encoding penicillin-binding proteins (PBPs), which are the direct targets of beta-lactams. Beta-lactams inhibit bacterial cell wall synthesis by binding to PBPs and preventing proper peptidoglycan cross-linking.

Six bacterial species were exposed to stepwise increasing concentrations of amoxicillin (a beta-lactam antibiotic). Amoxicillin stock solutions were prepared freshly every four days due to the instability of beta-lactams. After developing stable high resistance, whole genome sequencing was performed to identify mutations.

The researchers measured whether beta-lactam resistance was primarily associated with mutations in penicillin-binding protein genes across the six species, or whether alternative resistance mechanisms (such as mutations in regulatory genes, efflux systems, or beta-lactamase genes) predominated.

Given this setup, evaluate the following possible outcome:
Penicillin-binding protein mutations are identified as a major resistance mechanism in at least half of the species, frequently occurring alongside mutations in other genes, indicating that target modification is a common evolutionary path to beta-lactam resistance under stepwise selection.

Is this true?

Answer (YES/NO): YES